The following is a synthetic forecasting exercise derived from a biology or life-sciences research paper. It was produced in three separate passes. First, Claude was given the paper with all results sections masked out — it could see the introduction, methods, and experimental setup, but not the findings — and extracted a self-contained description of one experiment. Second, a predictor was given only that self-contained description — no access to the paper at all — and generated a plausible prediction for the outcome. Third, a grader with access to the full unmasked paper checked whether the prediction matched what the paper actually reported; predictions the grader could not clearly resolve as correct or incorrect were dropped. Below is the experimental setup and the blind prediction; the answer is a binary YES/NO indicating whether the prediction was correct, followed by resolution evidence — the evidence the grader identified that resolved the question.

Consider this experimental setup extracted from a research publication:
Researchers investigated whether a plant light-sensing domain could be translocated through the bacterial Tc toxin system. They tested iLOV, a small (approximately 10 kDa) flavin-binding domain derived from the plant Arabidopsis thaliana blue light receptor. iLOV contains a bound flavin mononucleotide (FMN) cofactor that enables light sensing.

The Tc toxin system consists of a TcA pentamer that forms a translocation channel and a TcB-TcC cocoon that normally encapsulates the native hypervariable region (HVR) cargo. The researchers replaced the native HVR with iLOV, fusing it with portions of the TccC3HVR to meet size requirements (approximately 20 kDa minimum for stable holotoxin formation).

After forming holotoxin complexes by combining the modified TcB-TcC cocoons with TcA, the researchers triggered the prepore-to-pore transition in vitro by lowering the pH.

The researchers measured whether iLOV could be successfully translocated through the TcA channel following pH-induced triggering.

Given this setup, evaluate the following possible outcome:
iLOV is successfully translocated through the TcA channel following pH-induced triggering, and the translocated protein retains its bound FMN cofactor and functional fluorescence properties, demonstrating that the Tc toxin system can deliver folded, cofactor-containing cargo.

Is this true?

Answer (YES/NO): NO